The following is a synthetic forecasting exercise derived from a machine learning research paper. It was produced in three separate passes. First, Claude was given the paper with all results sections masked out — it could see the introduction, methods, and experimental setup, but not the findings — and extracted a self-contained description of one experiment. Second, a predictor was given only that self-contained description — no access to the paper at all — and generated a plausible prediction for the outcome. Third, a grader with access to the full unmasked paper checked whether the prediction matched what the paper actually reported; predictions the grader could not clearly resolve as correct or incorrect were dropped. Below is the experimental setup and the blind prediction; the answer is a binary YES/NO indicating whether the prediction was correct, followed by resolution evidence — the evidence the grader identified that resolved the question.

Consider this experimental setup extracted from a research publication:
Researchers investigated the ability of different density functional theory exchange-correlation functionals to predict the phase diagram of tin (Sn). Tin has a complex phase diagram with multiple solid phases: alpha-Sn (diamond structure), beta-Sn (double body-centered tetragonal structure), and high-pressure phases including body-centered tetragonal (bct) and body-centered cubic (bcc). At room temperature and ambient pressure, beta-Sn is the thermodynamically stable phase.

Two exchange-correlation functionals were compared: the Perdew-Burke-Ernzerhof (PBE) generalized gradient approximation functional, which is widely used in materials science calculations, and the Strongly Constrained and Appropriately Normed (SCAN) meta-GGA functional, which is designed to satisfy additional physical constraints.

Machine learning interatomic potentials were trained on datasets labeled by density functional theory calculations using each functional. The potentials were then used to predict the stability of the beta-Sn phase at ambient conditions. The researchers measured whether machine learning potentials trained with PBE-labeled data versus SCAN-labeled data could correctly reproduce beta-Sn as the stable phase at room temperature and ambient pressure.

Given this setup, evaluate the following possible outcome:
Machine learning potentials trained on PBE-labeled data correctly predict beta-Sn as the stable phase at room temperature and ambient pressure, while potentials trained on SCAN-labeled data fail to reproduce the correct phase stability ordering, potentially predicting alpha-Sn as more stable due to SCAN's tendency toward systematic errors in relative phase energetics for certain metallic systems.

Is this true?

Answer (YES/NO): NO